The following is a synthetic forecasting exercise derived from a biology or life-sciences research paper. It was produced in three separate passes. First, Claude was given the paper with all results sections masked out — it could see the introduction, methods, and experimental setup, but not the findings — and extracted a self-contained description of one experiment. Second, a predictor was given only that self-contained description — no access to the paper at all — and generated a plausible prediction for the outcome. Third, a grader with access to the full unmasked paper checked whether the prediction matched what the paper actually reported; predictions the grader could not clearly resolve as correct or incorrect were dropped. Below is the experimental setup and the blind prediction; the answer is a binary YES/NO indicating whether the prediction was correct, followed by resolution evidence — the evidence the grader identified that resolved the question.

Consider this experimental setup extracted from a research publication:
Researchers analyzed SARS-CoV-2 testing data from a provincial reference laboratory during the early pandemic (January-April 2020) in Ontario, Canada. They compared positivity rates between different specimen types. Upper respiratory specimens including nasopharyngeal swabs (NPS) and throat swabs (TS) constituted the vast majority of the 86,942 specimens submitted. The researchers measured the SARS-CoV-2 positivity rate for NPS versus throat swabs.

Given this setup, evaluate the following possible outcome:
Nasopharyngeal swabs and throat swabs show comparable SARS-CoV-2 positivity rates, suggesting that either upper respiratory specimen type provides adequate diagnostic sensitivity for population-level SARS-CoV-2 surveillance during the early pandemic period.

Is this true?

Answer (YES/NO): NO